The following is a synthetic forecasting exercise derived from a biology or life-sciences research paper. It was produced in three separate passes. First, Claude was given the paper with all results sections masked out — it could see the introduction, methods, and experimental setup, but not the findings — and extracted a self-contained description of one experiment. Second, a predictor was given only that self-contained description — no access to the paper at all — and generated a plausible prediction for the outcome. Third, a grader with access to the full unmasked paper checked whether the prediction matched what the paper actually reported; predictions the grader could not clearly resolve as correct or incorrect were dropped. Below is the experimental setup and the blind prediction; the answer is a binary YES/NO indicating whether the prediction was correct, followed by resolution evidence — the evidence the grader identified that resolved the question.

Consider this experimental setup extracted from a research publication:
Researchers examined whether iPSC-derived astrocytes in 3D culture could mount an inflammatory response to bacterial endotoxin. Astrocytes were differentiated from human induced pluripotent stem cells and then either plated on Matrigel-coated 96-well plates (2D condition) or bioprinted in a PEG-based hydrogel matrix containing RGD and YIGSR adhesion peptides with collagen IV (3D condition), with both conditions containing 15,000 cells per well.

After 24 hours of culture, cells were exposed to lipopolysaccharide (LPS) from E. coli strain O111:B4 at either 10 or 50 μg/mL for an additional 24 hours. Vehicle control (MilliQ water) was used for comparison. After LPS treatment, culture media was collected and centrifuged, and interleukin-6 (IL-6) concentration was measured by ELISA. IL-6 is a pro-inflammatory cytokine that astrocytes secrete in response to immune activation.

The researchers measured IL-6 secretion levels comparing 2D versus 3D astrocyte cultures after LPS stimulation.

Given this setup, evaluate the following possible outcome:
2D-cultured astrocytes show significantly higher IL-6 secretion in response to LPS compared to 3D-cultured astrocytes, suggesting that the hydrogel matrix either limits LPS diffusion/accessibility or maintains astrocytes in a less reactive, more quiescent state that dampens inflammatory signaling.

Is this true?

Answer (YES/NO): YES